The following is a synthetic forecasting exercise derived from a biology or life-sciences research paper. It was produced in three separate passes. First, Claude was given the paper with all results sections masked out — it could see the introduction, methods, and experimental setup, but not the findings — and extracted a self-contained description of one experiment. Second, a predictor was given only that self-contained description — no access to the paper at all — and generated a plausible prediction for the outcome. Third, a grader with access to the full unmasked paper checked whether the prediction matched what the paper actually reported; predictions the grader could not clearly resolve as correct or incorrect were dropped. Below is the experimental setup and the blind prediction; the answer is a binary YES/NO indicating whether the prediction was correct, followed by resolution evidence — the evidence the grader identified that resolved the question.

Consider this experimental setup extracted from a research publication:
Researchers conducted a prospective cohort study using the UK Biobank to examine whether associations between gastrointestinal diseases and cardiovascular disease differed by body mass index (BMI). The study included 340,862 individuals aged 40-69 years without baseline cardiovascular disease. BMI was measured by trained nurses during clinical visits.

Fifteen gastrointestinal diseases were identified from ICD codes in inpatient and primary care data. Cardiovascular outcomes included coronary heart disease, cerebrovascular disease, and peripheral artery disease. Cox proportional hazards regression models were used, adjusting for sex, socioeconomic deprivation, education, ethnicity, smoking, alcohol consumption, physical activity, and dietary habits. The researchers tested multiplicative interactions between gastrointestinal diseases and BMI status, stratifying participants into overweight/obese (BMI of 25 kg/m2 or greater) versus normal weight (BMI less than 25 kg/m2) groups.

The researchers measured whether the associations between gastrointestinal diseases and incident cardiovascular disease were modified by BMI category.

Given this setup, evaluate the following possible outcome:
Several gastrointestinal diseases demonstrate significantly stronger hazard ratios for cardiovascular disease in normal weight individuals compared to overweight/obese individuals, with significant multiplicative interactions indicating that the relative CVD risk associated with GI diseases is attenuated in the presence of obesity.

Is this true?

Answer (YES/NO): NO